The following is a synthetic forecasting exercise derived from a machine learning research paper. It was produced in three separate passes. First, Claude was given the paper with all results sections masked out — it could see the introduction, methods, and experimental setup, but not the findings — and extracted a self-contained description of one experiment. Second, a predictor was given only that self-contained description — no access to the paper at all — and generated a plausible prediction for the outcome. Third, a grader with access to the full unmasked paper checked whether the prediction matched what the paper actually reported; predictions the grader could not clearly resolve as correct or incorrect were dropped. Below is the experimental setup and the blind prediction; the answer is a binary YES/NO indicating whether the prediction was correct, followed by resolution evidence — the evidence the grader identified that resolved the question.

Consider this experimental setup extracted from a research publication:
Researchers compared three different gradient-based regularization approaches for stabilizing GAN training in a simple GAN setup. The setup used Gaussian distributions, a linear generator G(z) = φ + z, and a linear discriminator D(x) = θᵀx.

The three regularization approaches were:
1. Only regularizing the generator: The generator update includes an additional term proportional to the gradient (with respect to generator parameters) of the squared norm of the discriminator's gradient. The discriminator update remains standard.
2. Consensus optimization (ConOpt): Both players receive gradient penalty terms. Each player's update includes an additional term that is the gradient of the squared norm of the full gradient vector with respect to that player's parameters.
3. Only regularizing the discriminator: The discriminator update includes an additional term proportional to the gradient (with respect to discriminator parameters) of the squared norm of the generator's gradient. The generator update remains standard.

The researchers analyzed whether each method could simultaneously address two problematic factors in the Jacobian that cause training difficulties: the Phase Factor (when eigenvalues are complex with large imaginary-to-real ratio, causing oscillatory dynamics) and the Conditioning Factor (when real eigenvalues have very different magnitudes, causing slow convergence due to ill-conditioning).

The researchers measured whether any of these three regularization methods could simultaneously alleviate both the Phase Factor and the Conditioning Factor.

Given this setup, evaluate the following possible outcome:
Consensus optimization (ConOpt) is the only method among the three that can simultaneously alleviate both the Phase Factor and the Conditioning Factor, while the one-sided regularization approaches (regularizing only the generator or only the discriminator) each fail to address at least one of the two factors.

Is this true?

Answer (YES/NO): NO